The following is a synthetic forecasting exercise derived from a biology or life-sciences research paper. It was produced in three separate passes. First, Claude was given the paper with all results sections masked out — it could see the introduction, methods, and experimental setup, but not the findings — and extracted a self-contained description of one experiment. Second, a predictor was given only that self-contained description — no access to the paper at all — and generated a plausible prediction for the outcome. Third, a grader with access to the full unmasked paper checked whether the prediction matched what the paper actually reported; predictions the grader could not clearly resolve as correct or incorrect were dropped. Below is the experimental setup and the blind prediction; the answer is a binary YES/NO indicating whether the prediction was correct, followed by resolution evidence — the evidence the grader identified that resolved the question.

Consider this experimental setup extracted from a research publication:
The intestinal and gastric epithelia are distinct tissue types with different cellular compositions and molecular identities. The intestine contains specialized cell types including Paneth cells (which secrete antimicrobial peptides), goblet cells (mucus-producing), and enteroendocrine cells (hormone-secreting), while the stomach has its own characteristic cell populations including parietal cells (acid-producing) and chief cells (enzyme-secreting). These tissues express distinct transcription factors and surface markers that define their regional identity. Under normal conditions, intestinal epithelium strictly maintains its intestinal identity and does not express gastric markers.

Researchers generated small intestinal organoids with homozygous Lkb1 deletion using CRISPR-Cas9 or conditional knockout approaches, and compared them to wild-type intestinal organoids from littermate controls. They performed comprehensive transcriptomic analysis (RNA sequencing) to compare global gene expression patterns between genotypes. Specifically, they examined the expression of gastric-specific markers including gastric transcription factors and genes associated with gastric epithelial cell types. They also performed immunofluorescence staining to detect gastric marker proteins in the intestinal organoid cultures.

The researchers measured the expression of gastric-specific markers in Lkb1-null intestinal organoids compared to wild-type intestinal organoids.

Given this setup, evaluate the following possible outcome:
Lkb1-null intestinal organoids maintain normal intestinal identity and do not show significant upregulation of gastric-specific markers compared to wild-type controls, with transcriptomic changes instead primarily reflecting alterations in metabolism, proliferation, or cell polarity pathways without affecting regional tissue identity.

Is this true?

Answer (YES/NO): NO